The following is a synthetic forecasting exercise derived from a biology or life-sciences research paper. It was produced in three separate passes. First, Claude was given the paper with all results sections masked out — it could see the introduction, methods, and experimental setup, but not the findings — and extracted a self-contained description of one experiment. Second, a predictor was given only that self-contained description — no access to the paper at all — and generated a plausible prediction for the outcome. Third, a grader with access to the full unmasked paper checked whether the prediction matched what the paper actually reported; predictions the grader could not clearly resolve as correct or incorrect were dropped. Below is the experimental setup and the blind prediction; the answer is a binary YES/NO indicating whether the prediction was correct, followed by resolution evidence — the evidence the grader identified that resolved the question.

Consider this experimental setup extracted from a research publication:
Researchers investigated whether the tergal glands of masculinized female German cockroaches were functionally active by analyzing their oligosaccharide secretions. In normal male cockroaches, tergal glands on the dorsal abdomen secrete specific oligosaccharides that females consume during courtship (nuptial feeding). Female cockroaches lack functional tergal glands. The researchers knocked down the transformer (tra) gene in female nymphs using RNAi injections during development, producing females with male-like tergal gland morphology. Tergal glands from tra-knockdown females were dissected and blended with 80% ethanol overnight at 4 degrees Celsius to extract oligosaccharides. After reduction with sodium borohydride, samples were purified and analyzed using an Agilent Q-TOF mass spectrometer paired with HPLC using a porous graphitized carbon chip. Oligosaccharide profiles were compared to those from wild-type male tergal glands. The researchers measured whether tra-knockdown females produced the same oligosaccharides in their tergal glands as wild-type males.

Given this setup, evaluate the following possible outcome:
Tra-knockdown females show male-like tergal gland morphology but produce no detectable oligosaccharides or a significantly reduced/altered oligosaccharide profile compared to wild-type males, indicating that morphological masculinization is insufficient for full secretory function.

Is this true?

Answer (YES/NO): NO